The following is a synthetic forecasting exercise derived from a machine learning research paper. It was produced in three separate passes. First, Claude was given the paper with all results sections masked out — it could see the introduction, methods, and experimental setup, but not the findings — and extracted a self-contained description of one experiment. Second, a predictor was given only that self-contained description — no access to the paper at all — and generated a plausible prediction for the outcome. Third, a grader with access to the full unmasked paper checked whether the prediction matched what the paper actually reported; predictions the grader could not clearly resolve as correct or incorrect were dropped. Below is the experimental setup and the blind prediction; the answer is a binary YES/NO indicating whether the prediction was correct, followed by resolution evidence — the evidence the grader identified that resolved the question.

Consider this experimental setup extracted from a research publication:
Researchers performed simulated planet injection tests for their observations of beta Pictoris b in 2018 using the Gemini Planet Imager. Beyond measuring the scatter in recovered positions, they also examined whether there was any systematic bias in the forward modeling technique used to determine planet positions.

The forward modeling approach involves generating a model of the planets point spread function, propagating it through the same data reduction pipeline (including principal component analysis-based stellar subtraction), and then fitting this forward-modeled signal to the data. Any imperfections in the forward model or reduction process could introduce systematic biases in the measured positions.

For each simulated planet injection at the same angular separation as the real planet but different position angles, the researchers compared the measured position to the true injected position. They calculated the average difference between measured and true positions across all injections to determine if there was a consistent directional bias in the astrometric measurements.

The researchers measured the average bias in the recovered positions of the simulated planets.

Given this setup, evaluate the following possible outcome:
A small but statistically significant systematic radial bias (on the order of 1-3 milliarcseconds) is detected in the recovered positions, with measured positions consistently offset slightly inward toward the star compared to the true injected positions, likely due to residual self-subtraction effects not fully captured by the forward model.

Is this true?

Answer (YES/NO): NO